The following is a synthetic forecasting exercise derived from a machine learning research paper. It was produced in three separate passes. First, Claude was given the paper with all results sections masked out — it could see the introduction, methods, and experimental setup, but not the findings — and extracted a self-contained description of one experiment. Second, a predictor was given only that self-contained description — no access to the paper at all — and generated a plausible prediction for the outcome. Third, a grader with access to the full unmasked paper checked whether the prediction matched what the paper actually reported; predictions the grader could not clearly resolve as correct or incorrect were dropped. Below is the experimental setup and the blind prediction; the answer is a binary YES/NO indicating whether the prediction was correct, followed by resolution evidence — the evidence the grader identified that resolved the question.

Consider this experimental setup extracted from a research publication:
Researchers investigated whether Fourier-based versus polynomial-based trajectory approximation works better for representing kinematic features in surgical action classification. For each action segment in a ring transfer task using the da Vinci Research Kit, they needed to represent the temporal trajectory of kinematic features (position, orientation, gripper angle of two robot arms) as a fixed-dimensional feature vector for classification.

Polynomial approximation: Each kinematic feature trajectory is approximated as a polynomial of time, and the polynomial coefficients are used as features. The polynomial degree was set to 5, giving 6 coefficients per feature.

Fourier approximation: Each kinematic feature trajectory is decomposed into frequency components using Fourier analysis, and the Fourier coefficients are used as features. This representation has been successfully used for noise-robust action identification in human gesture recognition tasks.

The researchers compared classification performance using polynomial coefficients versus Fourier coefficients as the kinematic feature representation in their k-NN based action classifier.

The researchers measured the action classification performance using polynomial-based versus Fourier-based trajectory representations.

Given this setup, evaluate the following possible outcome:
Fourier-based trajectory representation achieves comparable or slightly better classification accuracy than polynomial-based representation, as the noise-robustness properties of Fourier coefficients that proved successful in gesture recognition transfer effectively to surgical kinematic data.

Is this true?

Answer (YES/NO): NO